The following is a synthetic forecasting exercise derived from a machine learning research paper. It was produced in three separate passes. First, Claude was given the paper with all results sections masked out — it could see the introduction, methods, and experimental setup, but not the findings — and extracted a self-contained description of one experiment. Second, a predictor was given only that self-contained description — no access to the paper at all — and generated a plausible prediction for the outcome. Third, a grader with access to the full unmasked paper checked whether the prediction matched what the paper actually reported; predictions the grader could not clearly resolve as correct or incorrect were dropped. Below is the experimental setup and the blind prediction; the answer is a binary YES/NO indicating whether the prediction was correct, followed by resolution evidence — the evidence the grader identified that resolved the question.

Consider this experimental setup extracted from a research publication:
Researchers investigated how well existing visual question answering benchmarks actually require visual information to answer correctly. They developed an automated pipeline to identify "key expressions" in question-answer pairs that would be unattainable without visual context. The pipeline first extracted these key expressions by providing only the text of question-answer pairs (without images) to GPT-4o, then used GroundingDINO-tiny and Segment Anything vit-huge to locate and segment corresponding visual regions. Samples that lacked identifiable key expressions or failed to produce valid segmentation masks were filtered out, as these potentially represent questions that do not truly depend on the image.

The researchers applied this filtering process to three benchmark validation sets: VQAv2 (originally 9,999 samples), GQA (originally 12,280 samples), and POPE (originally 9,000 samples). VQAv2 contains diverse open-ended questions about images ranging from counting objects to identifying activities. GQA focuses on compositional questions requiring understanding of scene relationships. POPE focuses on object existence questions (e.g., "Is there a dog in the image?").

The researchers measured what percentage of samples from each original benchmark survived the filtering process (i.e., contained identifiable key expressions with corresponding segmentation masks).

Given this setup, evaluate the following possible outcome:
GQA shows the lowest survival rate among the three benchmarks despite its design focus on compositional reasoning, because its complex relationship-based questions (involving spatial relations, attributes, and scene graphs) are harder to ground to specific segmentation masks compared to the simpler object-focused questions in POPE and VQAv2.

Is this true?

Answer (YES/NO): NO